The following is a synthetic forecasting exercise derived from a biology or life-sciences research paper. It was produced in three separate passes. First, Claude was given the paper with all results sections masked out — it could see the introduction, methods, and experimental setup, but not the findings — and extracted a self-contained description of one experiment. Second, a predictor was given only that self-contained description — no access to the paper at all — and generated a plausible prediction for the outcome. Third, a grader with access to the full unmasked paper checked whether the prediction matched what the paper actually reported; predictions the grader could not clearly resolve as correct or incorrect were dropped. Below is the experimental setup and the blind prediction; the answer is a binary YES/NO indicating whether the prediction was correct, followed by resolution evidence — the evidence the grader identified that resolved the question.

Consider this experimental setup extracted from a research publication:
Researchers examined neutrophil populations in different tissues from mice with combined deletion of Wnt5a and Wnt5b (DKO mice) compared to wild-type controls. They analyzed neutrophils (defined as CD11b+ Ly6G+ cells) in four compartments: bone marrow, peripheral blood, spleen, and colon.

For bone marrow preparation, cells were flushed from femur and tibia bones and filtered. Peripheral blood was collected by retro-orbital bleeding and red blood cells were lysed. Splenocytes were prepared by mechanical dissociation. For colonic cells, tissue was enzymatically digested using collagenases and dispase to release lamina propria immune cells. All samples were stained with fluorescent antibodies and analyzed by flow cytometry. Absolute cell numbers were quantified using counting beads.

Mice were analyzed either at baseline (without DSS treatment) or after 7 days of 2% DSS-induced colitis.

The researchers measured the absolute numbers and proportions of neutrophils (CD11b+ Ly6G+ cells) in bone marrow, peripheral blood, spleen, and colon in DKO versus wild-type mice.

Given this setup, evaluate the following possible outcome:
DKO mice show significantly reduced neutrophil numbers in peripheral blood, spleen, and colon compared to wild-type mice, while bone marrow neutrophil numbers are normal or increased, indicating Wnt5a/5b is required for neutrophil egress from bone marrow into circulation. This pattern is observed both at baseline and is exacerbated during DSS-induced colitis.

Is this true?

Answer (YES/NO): NO